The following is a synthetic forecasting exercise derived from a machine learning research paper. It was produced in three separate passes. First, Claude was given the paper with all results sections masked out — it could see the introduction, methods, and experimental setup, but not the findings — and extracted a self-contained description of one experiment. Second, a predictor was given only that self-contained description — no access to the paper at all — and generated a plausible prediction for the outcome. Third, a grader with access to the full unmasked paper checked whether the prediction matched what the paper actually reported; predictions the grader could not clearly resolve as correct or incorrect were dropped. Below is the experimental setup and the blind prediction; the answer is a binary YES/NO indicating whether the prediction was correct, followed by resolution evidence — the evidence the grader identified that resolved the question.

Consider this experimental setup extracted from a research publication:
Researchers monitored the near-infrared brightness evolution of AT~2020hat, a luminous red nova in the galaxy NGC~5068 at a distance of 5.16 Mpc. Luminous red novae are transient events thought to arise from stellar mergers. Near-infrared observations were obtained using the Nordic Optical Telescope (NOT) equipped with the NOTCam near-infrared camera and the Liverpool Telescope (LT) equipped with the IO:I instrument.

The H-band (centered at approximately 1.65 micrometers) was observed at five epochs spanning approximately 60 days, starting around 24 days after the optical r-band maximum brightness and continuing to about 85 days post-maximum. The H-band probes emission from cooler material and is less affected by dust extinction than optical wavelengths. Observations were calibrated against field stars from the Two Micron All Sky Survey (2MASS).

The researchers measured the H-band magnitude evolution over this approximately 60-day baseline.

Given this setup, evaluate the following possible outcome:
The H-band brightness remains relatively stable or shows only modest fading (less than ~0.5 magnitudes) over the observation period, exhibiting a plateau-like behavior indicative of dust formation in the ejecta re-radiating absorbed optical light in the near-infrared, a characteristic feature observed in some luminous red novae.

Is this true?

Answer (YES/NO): YES